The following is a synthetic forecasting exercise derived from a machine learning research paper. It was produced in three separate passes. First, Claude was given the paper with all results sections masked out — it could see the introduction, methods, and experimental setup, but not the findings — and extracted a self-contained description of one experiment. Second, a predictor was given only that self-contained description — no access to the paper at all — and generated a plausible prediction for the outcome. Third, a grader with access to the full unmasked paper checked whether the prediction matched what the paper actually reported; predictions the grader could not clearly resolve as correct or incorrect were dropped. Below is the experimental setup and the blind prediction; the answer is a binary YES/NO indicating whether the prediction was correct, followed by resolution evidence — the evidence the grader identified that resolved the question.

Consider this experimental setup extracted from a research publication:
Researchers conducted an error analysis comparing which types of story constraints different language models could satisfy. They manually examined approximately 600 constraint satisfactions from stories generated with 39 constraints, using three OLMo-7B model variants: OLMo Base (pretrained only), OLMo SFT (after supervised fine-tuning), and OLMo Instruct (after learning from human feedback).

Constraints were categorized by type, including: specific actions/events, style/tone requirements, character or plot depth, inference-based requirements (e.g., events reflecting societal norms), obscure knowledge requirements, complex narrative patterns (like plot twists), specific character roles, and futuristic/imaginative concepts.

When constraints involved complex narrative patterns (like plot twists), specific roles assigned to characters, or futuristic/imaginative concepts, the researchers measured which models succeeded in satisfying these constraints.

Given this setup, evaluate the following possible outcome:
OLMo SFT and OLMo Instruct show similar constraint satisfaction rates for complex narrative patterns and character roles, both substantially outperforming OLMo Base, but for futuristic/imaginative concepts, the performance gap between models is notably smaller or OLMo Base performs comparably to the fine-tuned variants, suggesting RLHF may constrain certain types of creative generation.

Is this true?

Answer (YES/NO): NO